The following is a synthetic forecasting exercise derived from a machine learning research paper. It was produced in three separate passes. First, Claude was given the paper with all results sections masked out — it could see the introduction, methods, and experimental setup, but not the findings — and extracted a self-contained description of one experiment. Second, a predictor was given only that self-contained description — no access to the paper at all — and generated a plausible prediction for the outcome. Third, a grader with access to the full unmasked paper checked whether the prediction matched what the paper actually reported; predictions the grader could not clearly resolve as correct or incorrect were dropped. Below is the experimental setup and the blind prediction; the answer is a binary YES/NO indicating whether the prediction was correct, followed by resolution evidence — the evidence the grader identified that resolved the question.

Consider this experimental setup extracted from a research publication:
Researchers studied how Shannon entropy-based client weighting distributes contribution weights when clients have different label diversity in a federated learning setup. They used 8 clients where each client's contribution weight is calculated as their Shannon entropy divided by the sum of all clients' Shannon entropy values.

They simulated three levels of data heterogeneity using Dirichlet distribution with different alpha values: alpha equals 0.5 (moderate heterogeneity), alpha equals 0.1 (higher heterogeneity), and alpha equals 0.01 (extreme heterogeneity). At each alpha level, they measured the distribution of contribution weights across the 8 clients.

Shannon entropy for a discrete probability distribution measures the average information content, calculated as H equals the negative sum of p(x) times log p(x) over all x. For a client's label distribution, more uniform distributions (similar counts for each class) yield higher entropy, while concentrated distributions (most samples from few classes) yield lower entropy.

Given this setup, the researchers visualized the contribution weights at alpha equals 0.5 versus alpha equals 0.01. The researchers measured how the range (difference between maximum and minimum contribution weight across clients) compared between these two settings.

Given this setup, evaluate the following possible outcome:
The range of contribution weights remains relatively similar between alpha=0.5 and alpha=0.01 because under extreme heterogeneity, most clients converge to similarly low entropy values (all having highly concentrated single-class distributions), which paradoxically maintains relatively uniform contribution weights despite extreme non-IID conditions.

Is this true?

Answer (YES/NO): NO